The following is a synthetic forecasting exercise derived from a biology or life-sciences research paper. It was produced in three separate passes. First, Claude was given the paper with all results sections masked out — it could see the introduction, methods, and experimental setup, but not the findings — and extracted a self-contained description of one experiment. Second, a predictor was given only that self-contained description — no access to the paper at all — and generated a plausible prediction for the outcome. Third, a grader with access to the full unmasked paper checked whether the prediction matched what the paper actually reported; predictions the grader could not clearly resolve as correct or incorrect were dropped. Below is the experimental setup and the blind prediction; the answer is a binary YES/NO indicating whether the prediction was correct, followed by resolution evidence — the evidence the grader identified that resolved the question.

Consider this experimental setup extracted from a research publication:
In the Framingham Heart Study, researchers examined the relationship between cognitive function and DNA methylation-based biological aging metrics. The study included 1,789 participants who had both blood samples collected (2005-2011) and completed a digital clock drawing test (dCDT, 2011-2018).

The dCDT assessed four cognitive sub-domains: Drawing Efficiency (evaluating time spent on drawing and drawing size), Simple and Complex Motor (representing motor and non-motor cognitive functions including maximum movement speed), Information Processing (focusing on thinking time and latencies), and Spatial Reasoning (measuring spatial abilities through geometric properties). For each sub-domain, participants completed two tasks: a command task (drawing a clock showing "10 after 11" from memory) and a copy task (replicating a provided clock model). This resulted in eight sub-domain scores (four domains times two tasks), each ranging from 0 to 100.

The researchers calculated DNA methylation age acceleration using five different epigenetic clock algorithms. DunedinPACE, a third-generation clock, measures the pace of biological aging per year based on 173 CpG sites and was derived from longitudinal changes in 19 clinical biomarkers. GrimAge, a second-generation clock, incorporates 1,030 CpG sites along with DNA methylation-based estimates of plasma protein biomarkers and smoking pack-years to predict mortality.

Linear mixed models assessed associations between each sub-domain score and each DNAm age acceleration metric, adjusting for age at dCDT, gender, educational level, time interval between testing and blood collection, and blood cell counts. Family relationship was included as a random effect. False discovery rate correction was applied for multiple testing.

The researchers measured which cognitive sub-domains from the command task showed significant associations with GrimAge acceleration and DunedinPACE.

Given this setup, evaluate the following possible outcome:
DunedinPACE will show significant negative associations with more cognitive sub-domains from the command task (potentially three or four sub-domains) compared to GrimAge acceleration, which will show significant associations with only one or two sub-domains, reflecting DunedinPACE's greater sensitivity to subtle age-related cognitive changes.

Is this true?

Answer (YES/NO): NO